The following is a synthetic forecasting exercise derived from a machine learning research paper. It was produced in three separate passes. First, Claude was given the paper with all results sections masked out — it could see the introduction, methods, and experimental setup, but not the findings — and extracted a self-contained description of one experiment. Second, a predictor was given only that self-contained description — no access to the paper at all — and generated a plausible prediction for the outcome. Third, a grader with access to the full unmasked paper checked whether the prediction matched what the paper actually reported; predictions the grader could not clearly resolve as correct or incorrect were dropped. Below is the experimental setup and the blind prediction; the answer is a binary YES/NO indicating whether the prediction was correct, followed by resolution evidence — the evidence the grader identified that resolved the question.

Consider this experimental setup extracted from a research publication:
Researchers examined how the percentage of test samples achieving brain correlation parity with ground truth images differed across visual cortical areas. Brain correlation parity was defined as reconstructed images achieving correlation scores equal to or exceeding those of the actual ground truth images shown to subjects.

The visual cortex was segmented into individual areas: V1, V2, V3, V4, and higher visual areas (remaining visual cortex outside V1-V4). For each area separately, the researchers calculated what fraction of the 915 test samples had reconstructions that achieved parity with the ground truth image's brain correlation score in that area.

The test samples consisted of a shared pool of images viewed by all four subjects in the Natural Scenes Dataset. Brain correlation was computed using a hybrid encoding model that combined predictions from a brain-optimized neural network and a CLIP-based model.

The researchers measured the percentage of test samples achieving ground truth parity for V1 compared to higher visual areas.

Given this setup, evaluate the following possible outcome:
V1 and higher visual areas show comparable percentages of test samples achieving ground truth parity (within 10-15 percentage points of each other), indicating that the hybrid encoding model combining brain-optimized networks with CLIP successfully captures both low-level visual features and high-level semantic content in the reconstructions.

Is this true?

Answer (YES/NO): NO